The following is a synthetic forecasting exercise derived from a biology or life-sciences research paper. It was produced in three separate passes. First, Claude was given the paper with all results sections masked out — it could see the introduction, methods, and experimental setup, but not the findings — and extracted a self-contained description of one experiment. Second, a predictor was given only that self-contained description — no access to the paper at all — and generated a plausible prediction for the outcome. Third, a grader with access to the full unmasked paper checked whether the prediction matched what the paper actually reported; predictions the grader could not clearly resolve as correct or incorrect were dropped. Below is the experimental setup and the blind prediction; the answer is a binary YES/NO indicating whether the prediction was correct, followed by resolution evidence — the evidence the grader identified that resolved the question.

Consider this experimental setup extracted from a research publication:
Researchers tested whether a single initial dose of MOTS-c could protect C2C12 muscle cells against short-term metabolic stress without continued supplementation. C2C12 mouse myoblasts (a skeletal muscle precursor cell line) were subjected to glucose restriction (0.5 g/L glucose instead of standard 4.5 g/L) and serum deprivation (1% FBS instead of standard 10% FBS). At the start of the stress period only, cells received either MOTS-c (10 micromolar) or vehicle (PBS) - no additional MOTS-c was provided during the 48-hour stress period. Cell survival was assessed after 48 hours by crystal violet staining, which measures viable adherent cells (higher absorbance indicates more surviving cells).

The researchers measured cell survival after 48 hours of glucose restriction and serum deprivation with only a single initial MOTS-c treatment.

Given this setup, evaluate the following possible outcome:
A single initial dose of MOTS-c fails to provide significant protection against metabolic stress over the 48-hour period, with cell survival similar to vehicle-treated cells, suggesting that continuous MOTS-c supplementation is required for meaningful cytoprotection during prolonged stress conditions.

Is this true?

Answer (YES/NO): NO